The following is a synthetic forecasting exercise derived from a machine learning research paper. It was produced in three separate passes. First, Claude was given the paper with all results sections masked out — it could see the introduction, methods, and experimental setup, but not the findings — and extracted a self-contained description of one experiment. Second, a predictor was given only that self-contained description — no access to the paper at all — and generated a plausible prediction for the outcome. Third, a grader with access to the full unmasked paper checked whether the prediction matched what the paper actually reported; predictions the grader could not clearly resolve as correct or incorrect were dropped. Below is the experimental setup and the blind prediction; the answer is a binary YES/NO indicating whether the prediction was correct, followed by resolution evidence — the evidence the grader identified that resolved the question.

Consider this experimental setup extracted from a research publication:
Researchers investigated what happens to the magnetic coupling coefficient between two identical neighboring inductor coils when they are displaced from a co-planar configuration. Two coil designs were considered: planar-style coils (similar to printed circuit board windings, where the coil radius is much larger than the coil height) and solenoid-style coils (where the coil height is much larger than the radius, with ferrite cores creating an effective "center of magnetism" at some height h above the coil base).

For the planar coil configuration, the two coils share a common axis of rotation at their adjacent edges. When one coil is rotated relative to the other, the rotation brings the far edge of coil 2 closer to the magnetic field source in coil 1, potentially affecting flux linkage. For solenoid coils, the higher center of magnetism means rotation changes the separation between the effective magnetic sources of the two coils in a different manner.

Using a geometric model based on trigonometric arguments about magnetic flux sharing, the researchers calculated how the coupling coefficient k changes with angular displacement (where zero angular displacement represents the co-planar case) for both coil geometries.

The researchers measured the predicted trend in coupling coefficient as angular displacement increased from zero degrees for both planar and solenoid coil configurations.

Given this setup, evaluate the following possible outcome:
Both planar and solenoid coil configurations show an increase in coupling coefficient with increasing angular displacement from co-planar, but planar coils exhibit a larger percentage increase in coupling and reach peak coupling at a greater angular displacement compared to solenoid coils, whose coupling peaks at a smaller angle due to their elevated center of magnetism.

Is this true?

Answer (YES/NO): NO